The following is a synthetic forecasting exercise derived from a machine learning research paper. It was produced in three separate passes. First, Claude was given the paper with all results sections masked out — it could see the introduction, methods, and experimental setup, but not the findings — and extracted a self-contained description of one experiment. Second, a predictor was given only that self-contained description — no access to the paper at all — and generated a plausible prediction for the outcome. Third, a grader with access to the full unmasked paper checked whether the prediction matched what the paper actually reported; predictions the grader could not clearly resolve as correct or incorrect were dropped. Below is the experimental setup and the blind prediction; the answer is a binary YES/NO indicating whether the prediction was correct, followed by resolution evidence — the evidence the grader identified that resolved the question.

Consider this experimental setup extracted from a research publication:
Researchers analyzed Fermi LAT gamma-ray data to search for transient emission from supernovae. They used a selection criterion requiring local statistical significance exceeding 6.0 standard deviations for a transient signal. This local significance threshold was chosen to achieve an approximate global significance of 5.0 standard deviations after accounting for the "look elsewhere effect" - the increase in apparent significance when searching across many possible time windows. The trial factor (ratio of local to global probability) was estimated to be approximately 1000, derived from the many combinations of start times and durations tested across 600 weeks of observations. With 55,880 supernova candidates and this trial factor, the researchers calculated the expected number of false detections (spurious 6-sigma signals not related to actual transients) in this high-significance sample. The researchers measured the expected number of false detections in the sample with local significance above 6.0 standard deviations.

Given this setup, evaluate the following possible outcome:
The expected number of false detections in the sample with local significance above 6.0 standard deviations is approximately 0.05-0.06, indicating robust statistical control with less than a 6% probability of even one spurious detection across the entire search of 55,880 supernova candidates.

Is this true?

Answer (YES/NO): NO